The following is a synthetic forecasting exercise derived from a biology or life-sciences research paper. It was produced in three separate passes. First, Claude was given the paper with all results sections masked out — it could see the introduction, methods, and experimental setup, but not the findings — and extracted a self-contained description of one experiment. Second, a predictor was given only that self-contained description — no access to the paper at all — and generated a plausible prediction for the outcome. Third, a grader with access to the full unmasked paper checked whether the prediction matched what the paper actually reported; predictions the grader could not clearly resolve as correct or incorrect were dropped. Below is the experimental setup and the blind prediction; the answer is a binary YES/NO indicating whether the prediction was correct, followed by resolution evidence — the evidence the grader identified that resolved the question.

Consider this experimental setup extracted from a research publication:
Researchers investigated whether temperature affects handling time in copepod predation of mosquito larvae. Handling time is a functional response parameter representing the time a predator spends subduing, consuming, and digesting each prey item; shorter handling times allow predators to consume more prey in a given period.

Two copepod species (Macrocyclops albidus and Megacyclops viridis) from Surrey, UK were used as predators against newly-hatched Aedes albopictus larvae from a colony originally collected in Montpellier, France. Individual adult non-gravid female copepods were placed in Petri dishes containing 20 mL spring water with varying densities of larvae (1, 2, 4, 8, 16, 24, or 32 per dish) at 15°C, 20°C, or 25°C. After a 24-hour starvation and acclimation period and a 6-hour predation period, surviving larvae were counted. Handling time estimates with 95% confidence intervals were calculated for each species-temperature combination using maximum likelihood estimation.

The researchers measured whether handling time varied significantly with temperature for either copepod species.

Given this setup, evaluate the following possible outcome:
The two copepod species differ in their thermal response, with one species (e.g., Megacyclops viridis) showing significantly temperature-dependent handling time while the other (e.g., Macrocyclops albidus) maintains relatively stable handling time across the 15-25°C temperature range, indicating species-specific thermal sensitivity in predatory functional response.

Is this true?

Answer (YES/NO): NO